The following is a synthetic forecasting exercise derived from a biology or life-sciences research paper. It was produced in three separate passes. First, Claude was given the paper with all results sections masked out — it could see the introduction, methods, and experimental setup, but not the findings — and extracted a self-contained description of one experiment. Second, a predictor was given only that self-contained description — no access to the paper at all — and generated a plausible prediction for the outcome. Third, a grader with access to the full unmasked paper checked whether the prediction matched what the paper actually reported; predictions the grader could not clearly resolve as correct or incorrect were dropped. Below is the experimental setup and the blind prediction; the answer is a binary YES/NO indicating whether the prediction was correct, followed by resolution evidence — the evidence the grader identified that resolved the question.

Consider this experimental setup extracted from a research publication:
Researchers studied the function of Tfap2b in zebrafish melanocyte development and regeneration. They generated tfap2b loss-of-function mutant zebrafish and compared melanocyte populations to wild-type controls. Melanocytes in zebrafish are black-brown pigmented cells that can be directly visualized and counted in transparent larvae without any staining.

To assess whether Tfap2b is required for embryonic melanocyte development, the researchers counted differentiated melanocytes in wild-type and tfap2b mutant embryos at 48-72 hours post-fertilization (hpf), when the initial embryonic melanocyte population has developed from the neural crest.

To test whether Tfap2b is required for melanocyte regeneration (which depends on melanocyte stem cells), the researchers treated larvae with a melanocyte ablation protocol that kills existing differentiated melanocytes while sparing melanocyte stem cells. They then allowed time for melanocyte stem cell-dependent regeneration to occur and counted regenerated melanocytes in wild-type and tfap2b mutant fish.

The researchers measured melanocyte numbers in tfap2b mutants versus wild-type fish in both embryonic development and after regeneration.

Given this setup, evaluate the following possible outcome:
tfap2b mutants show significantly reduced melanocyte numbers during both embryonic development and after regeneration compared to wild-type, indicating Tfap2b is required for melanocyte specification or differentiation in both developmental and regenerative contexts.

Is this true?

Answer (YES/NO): NO